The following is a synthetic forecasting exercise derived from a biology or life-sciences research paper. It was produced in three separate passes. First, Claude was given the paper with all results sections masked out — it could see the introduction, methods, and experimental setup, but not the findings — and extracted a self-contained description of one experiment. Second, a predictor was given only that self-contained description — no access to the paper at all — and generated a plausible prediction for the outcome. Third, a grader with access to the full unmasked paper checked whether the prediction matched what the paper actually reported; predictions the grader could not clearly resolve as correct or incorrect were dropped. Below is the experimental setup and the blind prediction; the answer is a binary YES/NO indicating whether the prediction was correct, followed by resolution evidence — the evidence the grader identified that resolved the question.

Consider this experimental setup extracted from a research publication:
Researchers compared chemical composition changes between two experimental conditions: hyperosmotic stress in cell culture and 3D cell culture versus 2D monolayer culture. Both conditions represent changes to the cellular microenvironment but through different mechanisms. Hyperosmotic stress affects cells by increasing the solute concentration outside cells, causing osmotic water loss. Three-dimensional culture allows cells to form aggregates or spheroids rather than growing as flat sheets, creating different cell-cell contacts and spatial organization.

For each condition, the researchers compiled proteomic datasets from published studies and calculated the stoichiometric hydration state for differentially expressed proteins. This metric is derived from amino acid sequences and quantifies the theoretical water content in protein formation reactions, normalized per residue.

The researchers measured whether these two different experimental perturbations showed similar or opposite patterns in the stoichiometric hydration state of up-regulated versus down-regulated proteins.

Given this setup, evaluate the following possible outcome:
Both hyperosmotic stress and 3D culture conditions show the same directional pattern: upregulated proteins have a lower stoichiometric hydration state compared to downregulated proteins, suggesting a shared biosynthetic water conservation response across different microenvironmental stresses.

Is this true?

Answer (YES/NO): YES